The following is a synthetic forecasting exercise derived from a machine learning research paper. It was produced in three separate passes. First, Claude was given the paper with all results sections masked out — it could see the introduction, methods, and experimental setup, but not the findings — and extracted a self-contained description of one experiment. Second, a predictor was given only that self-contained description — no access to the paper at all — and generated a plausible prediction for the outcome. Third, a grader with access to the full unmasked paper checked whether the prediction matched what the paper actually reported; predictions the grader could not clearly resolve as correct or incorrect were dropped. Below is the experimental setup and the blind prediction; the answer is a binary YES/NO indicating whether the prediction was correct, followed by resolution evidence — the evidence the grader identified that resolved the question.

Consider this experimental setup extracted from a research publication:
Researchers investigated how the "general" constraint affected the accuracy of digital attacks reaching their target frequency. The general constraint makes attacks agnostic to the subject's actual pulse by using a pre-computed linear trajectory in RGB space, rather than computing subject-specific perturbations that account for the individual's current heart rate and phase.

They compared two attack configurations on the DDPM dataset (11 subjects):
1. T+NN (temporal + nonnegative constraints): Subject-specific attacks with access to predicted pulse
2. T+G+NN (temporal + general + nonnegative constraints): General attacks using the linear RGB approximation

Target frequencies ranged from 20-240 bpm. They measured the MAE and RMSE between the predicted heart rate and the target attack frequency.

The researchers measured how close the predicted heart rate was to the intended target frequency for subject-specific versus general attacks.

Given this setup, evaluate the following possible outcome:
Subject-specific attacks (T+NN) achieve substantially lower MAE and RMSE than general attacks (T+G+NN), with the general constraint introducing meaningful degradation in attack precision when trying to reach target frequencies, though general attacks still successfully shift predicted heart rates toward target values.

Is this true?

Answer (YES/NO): YES